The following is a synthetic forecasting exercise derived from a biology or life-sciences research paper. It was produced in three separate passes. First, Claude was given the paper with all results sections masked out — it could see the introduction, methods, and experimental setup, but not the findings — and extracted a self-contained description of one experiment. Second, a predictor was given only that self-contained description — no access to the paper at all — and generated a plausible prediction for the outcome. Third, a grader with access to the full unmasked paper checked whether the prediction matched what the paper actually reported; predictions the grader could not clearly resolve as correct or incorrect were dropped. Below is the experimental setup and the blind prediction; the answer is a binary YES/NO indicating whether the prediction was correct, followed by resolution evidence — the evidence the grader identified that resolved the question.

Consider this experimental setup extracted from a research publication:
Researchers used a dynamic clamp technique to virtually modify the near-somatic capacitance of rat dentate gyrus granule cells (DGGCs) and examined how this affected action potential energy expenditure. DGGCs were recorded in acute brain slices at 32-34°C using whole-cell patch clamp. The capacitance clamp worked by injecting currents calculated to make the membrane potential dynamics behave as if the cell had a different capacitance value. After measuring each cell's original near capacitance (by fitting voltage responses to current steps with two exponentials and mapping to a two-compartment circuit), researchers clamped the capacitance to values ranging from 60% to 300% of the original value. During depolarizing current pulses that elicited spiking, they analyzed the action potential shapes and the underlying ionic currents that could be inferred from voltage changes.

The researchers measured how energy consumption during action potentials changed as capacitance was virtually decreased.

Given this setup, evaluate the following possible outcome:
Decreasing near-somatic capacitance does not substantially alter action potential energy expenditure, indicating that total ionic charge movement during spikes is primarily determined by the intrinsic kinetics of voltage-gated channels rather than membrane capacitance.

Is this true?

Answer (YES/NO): NO